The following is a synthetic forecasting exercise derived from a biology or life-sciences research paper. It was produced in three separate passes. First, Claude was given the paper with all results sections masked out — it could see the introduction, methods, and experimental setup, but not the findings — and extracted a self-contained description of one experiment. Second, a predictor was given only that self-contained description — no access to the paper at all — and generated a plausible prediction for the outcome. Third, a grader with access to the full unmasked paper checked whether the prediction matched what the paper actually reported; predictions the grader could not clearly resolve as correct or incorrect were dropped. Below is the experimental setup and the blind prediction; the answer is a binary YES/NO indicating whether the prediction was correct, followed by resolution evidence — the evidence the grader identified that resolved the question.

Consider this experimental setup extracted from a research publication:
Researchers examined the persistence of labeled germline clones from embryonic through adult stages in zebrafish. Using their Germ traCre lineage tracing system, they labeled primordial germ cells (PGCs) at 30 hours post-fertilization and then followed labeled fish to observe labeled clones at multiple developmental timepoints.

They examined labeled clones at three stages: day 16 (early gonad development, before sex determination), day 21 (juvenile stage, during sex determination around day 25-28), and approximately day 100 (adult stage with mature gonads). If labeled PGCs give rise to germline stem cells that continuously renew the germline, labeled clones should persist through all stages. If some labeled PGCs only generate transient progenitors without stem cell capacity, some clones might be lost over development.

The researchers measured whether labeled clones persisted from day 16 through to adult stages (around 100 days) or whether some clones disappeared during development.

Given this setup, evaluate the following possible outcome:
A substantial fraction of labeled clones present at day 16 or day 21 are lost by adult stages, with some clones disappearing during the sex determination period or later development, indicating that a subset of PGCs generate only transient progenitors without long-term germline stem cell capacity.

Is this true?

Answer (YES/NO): YES